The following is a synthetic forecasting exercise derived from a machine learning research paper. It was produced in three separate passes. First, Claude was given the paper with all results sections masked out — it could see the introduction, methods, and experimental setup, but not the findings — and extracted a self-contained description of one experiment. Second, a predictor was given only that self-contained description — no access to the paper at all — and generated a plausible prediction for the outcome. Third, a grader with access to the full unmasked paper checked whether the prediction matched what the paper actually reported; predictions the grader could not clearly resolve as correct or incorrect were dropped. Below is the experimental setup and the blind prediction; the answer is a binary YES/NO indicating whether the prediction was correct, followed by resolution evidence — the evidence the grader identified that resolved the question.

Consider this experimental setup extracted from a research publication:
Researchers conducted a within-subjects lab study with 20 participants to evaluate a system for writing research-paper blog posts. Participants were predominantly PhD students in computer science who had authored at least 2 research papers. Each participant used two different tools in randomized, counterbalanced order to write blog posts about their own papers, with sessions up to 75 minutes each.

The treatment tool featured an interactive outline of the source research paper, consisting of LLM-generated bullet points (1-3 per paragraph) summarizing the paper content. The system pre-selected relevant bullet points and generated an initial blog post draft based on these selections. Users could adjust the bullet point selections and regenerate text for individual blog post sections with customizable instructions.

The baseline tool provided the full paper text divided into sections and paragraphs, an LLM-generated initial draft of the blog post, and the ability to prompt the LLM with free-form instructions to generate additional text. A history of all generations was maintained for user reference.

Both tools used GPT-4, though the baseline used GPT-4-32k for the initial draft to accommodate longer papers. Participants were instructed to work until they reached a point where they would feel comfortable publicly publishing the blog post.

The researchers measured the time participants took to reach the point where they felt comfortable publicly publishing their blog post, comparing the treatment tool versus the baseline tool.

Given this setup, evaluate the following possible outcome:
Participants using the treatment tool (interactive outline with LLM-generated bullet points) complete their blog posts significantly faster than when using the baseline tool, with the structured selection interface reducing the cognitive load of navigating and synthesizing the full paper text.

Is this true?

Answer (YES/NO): NO